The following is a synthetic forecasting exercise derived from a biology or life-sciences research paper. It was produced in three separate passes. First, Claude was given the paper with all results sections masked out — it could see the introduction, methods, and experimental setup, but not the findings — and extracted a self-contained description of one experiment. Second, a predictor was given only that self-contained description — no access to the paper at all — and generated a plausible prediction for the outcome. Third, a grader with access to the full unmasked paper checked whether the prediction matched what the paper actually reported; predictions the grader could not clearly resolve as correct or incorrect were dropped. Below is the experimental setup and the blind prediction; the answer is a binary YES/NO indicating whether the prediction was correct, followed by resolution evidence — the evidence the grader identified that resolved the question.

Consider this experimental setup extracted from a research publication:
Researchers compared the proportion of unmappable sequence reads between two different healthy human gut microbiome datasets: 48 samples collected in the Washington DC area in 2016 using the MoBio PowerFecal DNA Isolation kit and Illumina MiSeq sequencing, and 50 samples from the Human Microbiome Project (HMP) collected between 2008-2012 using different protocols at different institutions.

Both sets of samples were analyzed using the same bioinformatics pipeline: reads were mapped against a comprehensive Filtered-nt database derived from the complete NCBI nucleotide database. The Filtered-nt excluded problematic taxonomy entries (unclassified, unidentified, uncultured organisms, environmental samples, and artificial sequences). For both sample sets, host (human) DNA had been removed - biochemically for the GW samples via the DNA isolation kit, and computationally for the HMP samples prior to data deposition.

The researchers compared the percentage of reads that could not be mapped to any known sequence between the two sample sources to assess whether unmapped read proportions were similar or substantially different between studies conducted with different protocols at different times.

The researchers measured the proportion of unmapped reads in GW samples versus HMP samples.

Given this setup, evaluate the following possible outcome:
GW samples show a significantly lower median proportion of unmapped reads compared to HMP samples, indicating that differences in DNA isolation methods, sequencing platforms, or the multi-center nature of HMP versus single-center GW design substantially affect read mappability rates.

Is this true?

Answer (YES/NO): NO